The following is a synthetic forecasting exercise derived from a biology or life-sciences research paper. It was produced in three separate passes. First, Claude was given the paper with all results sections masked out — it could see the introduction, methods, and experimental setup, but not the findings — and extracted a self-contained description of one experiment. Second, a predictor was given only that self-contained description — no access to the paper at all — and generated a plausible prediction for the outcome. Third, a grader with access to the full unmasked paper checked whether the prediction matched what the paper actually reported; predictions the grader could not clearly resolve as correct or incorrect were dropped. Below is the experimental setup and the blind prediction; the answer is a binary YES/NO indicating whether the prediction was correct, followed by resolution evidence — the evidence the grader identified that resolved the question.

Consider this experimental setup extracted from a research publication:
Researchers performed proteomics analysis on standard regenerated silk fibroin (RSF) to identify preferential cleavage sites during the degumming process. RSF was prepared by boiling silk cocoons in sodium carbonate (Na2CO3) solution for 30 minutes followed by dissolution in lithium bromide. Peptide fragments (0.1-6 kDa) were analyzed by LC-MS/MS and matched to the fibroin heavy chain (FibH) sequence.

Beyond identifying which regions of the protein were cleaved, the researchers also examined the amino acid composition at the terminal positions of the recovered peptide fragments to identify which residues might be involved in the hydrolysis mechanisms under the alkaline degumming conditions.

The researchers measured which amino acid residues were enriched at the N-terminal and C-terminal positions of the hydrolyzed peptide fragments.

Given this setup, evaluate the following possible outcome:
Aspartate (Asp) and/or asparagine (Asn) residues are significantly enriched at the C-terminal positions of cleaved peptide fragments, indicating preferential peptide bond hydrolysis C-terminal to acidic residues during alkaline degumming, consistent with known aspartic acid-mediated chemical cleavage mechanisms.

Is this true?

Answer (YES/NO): NO